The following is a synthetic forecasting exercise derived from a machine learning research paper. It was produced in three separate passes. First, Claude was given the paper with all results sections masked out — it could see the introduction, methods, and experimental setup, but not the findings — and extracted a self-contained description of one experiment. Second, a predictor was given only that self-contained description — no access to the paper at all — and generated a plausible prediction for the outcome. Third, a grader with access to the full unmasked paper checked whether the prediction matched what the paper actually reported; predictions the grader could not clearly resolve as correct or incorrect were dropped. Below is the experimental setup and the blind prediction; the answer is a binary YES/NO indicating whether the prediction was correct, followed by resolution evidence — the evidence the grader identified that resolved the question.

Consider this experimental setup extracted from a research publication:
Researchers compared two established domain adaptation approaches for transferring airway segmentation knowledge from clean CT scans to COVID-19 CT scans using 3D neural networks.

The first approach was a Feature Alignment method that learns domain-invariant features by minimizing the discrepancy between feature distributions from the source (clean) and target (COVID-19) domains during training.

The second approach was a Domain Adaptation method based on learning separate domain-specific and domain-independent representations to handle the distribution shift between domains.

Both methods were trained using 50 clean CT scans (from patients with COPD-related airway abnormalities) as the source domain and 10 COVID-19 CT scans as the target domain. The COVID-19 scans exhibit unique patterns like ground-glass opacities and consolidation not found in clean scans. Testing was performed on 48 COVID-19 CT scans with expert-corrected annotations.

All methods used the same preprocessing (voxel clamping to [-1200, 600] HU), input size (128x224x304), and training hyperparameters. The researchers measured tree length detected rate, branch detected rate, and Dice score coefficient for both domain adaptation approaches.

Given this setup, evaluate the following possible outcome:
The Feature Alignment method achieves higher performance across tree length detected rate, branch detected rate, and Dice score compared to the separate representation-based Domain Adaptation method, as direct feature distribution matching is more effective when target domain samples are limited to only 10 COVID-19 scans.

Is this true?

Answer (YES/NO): NO